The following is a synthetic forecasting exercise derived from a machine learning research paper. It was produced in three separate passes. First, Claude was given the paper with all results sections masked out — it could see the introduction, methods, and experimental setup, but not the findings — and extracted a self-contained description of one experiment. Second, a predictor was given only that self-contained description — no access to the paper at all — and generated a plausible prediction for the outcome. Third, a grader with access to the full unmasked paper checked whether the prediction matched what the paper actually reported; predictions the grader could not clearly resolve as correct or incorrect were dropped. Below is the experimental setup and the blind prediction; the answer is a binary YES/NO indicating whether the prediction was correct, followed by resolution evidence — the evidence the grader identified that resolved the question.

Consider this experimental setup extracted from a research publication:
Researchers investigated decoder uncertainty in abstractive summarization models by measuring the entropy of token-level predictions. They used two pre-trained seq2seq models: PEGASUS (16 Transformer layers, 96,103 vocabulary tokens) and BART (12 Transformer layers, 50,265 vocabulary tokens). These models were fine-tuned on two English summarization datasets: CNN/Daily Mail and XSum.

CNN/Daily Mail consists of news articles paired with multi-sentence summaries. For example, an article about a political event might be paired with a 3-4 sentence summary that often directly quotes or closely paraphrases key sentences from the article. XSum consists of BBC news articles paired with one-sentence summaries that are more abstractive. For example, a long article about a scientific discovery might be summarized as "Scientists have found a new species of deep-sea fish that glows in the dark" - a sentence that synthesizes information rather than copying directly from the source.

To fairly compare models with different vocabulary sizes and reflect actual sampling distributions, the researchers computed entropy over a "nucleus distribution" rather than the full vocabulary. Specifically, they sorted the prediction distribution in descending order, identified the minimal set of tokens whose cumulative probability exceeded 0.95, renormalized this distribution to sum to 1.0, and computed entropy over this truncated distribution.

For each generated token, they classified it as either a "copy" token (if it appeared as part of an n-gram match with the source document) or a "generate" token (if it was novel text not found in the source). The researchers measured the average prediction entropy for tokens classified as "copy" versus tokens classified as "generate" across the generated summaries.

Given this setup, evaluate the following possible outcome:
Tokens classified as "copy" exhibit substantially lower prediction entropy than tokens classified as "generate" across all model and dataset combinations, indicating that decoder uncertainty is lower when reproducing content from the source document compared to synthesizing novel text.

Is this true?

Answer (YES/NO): YES